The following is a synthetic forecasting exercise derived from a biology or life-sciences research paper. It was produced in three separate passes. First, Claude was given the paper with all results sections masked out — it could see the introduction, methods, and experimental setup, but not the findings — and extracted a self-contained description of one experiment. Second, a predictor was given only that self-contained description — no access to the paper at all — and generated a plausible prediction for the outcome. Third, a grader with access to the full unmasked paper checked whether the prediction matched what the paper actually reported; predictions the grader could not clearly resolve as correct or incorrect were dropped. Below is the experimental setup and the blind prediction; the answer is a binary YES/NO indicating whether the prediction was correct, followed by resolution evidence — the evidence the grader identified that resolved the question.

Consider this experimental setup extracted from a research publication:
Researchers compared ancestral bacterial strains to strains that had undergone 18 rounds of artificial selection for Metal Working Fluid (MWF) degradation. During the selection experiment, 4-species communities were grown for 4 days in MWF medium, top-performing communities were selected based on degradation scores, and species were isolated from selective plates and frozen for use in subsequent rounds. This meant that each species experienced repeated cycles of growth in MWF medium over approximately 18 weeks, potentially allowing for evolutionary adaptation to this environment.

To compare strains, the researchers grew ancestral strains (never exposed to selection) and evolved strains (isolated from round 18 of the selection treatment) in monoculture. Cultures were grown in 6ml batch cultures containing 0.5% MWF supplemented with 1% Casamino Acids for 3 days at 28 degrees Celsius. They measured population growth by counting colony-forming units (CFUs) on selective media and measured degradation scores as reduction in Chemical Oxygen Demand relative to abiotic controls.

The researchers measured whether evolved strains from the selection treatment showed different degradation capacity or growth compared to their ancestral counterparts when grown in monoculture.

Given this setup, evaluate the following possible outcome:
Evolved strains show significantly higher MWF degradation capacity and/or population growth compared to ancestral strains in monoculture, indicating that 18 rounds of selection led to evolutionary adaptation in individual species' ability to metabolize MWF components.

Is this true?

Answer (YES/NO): NO